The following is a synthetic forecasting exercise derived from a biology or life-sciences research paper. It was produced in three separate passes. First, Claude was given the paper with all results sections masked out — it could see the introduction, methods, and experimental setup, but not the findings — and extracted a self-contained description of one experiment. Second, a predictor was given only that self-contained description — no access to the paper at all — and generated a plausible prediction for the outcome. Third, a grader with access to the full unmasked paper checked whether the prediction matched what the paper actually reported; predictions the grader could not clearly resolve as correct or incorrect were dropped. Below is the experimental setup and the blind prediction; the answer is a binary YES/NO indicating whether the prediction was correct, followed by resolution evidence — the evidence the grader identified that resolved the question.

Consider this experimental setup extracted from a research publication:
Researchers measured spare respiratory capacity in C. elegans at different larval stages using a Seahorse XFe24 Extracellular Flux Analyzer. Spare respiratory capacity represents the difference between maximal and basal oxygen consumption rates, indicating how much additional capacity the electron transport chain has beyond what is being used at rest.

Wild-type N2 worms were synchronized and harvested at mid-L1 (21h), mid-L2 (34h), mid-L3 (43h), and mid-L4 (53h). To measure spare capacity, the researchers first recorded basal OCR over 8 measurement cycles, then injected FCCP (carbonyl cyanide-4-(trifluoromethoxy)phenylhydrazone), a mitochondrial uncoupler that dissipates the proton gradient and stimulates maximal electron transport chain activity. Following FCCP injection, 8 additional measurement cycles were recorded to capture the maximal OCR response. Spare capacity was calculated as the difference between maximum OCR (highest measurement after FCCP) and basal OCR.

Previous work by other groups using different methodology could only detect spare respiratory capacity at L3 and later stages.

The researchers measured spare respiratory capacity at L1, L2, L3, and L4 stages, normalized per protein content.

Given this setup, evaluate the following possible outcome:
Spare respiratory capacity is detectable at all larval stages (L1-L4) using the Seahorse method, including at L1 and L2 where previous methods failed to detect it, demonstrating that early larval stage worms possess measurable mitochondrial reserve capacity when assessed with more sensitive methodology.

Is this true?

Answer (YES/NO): YES